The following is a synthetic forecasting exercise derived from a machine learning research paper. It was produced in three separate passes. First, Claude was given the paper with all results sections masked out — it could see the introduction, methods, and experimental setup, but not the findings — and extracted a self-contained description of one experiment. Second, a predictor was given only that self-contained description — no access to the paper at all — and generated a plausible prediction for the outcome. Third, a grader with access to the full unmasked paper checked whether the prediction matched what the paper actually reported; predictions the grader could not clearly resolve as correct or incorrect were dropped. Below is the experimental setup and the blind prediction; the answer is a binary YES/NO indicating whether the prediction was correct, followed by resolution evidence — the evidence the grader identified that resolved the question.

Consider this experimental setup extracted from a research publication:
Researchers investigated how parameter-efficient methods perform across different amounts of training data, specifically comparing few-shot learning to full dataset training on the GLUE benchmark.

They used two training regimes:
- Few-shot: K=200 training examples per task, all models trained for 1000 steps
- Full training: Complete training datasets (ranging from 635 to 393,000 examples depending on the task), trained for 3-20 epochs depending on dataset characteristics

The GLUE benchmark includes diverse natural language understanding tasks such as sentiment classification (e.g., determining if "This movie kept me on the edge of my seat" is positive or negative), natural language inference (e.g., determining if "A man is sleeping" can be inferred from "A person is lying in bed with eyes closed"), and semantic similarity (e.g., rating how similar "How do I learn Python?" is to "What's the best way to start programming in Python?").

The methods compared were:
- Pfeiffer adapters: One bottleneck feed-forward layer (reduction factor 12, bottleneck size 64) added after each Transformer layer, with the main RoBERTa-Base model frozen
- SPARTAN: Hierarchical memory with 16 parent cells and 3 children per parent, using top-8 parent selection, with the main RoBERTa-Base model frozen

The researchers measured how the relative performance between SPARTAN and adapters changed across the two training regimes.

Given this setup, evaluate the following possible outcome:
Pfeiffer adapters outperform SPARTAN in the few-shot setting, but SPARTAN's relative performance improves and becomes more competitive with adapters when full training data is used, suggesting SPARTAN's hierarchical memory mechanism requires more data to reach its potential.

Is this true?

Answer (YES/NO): YES